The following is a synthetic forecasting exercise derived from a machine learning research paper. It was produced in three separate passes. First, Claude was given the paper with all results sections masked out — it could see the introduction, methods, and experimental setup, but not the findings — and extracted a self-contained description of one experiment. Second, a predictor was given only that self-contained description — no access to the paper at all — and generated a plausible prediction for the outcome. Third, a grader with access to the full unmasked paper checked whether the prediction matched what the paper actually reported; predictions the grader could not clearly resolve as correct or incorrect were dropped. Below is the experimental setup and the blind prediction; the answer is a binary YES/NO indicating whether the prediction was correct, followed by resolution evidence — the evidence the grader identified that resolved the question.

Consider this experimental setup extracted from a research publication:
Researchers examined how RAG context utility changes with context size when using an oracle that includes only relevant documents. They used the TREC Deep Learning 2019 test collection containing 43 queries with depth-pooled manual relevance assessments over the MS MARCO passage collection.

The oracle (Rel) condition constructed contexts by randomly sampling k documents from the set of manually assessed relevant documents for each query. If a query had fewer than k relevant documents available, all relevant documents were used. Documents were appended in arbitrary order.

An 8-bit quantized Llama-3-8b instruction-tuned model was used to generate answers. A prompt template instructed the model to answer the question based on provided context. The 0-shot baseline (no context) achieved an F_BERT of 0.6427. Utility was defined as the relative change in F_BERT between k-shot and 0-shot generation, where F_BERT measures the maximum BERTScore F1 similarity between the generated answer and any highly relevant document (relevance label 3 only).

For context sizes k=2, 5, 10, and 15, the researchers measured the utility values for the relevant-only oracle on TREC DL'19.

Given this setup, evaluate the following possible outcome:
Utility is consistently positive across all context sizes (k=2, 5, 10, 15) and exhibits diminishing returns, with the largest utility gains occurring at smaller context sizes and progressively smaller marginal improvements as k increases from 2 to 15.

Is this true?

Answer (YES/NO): NO